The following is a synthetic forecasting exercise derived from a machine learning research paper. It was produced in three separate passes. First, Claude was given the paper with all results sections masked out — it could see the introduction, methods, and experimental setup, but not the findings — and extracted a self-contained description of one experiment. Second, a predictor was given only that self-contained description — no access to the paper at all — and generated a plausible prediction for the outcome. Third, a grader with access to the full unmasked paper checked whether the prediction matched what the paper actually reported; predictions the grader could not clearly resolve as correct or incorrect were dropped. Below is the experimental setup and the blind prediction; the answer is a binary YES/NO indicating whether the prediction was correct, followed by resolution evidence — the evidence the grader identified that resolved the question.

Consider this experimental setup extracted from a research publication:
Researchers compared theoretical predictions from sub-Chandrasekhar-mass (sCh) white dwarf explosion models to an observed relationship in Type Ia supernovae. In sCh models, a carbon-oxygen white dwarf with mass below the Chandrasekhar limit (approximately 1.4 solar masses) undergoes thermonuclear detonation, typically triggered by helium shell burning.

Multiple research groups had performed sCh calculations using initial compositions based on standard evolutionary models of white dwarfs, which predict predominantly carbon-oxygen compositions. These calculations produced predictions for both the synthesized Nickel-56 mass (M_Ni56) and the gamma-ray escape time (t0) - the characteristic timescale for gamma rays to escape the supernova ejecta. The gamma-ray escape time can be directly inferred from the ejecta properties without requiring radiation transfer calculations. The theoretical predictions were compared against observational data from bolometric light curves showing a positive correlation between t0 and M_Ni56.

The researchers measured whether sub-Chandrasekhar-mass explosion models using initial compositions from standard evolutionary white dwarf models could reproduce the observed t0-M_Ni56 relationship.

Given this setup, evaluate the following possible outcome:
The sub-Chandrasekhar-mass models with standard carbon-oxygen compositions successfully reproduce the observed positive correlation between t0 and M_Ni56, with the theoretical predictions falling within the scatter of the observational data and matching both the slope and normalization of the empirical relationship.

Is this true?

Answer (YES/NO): NO